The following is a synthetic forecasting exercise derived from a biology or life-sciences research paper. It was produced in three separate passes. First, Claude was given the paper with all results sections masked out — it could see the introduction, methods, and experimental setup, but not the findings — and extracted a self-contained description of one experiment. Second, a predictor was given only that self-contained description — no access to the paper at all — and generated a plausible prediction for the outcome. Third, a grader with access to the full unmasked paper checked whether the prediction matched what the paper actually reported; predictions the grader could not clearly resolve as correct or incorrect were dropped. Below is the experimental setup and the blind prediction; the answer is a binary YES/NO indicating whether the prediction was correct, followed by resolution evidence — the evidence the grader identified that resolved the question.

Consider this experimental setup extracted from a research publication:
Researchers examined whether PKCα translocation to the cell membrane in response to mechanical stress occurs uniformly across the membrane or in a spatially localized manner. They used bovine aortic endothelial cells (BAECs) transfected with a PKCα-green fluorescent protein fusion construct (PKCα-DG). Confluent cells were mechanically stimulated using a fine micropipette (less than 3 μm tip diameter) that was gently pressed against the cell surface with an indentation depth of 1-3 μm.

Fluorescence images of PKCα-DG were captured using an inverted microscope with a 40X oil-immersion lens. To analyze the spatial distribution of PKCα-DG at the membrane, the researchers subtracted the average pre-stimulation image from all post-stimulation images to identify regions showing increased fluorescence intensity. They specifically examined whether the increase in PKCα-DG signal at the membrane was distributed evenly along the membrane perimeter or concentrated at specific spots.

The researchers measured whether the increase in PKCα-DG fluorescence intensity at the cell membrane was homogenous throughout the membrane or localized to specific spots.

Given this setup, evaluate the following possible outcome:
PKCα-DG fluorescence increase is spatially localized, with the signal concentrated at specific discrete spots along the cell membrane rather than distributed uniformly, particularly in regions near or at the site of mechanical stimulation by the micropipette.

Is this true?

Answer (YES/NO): YES